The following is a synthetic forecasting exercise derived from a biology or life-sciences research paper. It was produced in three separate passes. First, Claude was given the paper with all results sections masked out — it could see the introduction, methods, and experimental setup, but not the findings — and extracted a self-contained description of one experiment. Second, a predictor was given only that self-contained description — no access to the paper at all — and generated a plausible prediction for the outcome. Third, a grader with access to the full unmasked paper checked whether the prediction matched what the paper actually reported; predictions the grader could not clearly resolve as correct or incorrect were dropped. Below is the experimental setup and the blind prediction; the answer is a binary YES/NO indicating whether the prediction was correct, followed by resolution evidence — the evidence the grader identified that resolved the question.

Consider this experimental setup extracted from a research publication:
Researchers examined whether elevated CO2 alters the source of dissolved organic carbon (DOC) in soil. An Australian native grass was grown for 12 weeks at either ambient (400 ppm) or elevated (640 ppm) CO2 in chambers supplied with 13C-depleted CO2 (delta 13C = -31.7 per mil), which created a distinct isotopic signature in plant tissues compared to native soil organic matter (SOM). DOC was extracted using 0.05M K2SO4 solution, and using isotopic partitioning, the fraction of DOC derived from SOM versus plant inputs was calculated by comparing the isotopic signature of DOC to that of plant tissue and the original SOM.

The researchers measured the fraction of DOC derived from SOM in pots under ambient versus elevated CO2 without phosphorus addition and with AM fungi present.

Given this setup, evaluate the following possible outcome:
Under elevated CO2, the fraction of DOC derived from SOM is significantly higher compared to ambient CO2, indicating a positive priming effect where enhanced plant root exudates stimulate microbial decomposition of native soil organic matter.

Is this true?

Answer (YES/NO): YES